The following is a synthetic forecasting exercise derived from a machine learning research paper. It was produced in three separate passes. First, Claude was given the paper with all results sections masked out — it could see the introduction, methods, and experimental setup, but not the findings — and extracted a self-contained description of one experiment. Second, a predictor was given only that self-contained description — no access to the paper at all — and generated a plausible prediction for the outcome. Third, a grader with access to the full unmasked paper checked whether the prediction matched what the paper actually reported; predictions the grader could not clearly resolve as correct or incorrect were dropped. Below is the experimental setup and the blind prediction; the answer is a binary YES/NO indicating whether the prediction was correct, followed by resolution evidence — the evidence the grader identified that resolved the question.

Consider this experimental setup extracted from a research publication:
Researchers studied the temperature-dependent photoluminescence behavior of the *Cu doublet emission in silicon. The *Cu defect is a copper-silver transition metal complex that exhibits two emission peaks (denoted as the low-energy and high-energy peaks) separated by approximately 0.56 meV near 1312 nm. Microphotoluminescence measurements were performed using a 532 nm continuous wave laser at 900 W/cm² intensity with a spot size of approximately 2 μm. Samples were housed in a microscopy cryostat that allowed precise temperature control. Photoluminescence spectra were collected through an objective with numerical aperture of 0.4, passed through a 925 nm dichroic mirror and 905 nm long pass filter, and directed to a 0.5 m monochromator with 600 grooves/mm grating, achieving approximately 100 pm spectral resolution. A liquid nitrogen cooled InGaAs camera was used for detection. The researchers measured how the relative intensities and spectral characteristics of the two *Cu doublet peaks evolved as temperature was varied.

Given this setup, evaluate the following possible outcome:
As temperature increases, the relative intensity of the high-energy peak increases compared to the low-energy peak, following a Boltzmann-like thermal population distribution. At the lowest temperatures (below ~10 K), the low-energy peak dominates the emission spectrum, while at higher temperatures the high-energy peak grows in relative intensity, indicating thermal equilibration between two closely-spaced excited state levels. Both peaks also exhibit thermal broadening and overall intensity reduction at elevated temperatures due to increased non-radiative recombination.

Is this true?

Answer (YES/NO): NO